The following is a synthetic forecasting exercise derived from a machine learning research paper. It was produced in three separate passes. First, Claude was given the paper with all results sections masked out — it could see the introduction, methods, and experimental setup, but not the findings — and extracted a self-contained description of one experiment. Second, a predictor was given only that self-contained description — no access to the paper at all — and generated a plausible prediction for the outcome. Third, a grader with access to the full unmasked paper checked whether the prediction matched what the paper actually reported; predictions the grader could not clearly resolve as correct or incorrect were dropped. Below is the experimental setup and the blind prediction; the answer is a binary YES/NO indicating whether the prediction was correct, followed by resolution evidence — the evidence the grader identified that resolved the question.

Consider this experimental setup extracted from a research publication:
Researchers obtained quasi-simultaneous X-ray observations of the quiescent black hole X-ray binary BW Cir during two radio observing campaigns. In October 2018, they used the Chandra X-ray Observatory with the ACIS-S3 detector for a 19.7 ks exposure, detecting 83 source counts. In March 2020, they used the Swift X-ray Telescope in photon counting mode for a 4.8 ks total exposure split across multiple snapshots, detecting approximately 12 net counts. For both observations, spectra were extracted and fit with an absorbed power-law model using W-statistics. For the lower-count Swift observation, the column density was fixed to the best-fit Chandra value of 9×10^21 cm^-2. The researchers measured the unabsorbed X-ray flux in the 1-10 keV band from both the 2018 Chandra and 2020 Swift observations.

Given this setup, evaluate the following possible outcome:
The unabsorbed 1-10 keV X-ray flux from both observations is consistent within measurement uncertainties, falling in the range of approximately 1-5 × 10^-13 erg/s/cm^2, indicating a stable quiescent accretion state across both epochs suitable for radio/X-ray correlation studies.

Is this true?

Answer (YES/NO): NO